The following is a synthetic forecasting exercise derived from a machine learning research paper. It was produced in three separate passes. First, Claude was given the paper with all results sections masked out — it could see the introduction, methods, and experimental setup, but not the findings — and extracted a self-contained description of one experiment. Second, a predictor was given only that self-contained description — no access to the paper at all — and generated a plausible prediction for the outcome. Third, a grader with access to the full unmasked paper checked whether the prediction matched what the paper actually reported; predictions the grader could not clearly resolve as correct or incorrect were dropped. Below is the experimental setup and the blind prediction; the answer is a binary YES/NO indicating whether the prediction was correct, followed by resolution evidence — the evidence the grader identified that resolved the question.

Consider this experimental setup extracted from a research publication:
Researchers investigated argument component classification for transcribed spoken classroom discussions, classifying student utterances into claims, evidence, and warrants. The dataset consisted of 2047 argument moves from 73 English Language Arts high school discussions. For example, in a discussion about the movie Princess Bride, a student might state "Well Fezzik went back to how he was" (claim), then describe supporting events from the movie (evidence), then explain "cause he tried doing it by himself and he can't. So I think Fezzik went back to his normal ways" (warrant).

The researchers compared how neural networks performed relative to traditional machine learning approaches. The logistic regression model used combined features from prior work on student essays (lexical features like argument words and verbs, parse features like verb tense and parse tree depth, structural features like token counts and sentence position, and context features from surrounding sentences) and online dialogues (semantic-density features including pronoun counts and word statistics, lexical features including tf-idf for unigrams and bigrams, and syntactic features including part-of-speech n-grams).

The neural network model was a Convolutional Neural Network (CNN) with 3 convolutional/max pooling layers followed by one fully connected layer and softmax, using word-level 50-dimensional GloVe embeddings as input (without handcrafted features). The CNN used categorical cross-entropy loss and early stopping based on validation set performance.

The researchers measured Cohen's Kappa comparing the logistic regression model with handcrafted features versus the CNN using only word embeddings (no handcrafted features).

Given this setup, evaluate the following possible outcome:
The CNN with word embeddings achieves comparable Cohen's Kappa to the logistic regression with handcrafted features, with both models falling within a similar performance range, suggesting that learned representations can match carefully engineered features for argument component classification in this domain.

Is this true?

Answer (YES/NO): NO